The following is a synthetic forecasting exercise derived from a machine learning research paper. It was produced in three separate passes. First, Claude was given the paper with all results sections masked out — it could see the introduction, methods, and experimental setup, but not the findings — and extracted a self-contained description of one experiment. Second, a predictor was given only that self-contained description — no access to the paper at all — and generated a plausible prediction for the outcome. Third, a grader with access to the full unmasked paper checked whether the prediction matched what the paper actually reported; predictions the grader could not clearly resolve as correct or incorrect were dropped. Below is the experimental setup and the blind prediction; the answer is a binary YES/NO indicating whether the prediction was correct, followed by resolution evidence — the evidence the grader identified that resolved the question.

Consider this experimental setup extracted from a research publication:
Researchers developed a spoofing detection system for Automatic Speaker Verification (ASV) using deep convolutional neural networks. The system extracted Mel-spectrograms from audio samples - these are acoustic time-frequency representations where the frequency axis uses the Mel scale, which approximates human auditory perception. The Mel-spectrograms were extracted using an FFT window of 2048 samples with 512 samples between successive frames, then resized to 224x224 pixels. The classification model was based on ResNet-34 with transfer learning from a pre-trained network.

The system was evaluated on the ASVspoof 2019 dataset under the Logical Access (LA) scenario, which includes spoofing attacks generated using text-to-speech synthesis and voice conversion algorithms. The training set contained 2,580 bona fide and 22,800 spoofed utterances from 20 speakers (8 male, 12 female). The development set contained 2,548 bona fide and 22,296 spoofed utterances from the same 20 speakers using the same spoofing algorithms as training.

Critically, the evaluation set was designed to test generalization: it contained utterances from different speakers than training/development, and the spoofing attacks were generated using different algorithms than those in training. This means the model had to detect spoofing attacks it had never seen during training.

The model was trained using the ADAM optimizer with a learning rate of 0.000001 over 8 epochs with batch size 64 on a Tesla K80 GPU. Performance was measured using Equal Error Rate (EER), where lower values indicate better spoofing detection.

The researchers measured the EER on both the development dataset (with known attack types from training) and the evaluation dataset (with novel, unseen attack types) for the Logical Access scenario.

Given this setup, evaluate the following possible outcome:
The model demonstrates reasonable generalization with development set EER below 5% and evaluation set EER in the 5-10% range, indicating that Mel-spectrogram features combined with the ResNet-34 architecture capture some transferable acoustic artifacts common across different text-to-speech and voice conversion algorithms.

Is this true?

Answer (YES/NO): YES